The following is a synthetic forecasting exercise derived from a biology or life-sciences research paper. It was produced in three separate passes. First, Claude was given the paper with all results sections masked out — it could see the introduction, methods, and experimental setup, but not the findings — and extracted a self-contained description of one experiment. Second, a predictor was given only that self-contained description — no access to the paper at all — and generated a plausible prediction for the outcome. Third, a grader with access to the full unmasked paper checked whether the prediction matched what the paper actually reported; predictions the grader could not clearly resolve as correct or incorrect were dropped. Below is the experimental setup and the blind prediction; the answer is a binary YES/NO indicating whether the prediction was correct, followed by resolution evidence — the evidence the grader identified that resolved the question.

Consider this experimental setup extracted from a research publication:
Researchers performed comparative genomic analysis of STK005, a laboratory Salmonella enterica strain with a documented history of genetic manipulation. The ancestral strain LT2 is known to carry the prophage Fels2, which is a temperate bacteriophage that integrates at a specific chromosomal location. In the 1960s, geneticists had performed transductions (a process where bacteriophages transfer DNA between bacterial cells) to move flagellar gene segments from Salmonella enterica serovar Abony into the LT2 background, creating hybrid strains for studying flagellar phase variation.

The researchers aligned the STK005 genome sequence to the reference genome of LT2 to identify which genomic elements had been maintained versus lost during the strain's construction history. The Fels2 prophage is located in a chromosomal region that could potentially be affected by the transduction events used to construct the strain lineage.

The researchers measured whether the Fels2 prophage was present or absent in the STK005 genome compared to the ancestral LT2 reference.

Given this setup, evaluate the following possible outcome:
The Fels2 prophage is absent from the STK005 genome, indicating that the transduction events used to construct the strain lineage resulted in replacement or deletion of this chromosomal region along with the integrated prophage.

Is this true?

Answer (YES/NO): YES